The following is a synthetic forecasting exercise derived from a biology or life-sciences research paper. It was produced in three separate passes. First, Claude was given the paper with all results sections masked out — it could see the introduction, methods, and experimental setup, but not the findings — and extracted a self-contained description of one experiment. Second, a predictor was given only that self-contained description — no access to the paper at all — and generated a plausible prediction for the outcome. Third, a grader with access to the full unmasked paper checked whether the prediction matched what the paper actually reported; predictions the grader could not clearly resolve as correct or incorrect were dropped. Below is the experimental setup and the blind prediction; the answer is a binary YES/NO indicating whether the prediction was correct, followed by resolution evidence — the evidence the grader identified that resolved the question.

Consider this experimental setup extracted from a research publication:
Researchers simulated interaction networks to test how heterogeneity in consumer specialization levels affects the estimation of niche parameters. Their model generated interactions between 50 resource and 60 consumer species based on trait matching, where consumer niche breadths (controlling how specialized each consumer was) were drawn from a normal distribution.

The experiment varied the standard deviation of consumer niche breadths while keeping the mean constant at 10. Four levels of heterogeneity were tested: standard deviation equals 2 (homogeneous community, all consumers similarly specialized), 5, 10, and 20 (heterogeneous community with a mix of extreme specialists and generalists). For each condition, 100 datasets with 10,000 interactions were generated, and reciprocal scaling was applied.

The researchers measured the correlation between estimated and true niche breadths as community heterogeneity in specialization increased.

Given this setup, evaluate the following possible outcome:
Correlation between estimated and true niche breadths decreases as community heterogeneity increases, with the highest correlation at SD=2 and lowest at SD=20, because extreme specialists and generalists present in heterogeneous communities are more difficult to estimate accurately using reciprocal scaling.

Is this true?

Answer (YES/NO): YES